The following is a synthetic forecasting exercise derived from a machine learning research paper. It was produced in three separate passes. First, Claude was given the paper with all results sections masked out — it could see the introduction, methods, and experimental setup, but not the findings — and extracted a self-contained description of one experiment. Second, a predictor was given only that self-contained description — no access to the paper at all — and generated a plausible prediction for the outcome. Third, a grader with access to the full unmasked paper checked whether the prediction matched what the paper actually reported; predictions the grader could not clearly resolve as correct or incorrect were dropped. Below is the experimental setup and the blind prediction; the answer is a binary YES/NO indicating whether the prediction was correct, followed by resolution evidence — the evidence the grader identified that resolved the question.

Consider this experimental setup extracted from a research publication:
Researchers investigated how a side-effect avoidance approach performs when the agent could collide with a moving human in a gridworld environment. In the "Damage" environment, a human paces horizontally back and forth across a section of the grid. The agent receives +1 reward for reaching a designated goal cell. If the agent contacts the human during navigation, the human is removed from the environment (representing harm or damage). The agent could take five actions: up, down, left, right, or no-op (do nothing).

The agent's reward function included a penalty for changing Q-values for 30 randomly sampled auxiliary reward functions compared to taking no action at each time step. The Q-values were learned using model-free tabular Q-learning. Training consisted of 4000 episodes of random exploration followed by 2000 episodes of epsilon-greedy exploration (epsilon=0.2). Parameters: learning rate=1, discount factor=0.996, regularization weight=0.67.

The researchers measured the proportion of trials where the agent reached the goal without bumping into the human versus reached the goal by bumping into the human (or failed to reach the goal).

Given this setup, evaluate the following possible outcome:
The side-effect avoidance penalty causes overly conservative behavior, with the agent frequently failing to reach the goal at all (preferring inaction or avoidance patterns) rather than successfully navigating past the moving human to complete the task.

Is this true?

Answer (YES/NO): NO